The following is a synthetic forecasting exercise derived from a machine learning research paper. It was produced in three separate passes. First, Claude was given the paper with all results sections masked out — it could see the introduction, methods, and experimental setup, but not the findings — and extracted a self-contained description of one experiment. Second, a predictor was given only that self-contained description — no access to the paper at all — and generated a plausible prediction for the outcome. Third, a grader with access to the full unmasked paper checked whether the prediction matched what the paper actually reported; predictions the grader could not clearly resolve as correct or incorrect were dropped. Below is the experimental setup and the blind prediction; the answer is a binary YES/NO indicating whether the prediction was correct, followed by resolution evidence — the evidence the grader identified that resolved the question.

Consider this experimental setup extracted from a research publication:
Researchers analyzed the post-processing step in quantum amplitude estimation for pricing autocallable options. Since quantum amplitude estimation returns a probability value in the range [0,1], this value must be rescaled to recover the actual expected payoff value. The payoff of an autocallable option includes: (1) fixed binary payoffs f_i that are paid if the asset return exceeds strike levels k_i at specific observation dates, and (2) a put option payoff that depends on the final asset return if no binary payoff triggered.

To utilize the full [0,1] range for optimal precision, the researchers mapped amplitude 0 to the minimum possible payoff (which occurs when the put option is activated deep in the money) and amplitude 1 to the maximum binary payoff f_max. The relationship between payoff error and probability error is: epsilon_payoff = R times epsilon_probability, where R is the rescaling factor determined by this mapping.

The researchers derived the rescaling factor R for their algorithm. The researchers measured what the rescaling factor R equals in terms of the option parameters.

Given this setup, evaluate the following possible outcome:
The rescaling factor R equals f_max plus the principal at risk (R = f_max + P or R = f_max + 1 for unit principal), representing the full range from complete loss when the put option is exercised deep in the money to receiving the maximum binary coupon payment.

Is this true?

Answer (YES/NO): NO